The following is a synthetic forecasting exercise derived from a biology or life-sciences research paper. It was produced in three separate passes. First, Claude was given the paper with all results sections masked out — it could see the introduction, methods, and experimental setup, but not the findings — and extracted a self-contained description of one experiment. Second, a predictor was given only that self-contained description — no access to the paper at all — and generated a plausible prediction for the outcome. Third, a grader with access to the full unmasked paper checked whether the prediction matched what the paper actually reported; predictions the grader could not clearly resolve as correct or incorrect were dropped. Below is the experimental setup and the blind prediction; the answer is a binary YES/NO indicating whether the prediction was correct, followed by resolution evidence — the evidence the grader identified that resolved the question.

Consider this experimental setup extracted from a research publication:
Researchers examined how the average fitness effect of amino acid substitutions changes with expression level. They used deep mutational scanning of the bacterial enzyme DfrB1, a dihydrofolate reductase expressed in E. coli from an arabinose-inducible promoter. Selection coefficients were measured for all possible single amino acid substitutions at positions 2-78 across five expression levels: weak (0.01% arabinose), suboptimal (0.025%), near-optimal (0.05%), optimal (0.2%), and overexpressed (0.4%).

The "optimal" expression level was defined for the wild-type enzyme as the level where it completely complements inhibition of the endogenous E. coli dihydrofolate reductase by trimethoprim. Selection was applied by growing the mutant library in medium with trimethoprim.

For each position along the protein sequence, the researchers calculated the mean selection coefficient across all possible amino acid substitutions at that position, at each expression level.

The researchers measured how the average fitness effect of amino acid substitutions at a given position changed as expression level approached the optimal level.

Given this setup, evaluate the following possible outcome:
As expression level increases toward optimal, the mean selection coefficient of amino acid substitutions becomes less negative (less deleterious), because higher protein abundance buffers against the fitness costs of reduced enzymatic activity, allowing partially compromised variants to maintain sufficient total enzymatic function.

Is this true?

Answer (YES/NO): YES